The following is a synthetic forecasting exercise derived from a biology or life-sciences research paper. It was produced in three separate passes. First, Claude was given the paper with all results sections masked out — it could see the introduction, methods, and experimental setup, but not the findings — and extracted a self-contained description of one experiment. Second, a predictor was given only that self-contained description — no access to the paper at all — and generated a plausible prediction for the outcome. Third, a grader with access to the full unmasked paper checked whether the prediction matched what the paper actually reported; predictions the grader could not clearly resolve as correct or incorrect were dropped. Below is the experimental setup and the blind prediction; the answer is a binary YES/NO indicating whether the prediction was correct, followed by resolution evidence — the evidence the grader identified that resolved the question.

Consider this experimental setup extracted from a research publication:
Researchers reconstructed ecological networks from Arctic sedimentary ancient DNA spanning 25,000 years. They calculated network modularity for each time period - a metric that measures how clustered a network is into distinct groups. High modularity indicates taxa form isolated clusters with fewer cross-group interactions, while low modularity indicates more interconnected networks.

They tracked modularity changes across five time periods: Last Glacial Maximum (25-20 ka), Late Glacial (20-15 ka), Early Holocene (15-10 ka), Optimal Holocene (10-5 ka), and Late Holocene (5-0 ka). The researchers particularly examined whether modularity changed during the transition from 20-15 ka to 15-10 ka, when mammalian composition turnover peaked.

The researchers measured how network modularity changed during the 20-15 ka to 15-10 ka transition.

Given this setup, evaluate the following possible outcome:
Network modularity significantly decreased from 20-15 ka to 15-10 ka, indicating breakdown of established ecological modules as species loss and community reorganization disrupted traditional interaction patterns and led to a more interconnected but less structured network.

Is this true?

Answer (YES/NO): NO